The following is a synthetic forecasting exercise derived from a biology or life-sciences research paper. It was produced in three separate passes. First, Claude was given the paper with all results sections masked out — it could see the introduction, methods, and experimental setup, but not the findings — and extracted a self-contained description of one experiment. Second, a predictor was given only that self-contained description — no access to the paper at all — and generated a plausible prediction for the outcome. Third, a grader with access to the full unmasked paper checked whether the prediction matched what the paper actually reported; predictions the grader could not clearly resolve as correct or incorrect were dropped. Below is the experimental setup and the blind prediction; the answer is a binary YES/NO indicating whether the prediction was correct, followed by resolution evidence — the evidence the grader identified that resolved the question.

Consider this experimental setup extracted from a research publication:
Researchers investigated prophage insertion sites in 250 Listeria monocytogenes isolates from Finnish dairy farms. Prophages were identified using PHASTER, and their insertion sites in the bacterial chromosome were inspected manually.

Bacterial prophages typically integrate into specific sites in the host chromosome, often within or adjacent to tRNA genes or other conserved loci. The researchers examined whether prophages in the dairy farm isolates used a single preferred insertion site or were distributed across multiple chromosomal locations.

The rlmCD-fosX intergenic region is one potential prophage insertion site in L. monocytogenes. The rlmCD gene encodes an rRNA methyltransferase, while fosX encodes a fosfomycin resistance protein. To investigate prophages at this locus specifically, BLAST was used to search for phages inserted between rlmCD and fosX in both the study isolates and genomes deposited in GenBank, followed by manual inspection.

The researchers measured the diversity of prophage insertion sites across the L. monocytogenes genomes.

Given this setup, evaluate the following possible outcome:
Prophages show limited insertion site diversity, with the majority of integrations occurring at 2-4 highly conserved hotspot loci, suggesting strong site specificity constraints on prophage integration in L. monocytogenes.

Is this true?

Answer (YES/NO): NO